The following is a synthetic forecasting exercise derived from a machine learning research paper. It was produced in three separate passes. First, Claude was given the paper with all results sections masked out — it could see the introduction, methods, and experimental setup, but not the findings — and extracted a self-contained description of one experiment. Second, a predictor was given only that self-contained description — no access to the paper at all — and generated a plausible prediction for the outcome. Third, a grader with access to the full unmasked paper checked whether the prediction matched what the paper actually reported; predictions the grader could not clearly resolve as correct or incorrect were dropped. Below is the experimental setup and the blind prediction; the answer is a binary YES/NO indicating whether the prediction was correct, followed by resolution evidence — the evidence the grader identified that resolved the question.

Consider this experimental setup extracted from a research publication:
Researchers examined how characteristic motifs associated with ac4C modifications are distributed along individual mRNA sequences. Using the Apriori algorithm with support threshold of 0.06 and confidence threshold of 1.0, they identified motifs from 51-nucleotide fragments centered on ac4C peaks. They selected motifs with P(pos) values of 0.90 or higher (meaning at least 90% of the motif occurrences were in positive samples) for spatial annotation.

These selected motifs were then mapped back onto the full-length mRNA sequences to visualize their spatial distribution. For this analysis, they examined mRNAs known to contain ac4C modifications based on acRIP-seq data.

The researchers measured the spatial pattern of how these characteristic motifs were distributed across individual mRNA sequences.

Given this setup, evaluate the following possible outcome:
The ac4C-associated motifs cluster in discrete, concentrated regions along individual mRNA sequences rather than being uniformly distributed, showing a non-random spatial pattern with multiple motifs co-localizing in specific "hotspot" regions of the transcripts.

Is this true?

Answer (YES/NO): NO